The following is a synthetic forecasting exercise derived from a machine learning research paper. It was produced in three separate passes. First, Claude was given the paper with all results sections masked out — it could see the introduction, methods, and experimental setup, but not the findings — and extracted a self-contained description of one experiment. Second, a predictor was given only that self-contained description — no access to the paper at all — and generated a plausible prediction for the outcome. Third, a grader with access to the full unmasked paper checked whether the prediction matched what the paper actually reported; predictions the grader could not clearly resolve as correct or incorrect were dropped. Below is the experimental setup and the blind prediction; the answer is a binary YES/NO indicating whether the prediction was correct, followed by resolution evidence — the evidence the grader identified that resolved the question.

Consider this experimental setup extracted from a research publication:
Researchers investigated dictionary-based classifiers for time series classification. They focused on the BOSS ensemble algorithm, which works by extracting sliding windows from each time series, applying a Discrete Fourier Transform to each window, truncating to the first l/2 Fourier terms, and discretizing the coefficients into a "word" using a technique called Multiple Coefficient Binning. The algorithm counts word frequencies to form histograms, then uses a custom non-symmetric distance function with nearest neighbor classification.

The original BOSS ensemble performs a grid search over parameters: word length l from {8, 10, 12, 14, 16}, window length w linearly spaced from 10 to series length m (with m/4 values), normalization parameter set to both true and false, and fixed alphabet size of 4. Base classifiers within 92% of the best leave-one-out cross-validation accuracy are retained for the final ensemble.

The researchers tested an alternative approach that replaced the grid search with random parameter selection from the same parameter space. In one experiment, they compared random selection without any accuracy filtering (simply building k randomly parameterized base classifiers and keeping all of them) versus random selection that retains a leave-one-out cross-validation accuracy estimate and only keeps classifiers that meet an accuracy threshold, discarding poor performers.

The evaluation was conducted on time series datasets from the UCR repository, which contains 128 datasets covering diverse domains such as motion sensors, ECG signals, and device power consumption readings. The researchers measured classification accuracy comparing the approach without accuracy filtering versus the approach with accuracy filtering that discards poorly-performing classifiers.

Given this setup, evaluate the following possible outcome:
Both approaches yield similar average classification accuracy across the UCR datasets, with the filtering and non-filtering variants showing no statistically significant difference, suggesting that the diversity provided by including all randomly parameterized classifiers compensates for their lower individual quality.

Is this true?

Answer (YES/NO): NO